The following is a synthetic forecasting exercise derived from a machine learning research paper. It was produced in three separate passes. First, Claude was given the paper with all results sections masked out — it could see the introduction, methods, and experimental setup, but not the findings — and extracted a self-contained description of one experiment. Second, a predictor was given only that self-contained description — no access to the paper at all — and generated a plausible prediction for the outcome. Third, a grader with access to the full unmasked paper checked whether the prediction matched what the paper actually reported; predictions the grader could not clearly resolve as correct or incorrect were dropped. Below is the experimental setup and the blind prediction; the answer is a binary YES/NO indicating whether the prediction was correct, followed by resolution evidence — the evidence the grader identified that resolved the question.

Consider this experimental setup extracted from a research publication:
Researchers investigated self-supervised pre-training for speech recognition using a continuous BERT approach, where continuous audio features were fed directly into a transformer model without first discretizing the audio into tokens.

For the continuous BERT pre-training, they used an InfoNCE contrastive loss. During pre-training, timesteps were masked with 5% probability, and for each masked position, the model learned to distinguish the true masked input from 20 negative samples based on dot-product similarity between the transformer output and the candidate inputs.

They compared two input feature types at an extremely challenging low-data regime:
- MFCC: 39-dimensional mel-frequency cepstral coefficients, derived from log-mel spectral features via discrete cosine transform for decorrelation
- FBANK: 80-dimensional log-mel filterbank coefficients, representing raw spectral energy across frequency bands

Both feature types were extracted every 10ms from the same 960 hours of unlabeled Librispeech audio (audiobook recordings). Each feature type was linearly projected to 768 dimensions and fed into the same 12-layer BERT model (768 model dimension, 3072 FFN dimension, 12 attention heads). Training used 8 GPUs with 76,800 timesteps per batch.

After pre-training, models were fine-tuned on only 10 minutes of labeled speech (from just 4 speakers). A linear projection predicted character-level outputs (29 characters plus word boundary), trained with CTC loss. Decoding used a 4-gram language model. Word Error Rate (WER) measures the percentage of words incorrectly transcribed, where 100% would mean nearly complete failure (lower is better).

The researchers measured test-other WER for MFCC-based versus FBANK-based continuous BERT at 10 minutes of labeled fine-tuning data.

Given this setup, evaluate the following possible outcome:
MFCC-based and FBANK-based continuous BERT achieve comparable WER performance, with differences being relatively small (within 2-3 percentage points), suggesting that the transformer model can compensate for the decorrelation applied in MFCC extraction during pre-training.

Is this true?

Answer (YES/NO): NO